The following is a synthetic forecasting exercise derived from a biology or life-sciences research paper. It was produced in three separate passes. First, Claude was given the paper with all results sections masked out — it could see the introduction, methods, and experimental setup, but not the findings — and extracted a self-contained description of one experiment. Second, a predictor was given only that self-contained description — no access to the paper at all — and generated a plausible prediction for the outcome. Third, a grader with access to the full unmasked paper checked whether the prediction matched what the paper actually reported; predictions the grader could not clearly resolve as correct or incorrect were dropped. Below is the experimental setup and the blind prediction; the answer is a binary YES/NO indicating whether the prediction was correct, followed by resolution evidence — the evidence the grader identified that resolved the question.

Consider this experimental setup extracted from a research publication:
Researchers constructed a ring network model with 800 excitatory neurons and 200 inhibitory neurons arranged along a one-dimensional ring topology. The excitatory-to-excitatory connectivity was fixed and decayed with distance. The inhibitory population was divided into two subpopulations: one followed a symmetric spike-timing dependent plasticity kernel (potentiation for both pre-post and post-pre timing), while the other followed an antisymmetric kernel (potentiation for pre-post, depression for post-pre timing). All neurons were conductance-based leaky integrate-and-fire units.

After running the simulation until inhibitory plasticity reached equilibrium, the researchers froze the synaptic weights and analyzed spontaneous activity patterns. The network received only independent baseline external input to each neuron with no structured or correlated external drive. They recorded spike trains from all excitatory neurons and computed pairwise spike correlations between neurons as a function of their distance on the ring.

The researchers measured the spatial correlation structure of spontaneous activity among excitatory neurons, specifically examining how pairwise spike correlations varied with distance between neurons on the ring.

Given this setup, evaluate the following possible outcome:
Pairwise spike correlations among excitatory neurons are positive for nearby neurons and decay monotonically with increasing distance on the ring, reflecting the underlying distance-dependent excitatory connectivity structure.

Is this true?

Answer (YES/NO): NO